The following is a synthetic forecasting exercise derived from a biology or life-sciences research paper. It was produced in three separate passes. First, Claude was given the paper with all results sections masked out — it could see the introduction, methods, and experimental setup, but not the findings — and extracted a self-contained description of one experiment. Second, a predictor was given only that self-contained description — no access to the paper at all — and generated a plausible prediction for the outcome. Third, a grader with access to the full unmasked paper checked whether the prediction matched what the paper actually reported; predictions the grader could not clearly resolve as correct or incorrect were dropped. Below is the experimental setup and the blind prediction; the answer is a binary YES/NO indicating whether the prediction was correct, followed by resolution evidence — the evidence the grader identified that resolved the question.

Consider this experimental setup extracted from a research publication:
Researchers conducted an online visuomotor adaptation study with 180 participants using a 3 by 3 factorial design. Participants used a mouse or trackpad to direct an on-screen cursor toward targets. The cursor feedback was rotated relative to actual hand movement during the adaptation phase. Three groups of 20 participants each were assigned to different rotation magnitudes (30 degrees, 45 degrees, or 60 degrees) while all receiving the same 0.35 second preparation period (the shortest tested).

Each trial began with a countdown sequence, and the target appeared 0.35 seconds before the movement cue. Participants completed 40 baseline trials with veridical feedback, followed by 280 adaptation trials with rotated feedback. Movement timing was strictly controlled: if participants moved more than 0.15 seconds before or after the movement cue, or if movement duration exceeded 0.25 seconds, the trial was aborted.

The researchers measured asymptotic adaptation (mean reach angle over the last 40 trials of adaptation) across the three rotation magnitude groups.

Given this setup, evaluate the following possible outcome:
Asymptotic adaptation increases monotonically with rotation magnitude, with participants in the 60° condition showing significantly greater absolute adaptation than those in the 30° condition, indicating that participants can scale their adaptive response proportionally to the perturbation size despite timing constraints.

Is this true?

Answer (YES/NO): NO